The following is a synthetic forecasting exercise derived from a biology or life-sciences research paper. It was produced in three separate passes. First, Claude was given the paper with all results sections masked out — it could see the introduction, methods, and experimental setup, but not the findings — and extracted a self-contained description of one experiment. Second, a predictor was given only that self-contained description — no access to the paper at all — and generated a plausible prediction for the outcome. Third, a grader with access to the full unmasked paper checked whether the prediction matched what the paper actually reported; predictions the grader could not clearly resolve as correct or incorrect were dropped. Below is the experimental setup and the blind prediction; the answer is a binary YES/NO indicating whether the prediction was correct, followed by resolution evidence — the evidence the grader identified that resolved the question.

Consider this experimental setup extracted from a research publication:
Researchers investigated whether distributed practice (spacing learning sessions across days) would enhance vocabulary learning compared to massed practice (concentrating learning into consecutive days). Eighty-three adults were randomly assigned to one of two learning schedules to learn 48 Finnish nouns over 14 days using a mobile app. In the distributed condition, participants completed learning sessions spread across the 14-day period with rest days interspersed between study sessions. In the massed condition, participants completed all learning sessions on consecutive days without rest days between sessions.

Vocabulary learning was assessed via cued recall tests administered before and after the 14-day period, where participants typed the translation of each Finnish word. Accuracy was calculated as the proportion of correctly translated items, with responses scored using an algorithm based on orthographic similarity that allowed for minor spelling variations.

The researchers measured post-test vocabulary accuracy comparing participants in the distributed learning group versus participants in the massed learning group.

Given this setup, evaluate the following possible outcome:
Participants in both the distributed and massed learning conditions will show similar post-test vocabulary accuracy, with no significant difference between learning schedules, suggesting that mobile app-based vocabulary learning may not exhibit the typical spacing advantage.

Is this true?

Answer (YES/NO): YES